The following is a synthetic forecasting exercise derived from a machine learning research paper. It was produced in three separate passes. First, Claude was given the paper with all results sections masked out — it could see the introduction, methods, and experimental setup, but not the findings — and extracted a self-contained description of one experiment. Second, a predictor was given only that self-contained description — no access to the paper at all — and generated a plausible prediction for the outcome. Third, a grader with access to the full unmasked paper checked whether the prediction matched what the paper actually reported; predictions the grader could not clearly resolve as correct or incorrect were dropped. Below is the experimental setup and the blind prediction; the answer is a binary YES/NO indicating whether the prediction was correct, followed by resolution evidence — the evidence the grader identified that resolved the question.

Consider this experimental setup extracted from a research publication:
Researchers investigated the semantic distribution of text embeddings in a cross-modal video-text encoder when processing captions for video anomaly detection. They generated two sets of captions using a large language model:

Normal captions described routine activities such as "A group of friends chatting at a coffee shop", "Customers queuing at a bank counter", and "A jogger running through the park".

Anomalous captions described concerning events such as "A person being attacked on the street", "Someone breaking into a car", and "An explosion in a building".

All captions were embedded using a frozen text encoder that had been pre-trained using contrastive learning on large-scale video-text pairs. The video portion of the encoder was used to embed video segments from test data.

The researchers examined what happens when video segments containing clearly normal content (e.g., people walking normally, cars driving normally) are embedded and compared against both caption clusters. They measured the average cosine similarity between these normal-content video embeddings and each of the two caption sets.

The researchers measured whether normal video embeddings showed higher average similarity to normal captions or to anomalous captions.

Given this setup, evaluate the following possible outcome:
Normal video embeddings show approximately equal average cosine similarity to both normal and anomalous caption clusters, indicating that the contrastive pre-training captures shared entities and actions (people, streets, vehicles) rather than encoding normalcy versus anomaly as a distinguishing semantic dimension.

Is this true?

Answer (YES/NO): NO